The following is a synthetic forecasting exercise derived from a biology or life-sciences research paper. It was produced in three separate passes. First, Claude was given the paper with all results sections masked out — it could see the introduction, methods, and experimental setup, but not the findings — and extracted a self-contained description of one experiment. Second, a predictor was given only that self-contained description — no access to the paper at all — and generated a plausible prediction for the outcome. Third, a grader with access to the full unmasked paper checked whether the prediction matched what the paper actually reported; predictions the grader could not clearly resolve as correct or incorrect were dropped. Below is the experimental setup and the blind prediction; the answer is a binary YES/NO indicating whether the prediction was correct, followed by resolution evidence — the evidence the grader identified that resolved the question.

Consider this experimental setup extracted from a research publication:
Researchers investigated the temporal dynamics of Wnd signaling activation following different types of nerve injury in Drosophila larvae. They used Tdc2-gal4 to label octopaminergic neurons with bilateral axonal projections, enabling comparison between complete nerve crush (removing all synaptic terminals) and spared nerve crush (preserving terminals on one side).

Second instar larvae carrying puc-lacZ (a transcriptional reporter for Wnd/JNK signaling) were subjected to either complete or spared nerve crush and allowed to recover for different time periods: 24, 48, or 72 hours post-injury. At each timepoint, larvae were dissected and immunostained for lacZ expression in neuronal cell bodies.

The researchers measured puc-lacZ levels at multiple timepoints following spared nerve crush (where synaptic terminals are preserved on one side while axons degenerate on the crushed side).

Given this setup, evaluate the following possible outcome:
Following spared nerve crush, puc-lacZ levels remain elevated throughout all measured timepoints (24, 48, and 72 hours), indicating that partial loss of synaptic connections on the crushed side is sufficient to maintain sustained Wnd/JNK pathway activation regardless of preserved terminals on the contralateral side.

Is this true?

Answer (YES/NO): NO